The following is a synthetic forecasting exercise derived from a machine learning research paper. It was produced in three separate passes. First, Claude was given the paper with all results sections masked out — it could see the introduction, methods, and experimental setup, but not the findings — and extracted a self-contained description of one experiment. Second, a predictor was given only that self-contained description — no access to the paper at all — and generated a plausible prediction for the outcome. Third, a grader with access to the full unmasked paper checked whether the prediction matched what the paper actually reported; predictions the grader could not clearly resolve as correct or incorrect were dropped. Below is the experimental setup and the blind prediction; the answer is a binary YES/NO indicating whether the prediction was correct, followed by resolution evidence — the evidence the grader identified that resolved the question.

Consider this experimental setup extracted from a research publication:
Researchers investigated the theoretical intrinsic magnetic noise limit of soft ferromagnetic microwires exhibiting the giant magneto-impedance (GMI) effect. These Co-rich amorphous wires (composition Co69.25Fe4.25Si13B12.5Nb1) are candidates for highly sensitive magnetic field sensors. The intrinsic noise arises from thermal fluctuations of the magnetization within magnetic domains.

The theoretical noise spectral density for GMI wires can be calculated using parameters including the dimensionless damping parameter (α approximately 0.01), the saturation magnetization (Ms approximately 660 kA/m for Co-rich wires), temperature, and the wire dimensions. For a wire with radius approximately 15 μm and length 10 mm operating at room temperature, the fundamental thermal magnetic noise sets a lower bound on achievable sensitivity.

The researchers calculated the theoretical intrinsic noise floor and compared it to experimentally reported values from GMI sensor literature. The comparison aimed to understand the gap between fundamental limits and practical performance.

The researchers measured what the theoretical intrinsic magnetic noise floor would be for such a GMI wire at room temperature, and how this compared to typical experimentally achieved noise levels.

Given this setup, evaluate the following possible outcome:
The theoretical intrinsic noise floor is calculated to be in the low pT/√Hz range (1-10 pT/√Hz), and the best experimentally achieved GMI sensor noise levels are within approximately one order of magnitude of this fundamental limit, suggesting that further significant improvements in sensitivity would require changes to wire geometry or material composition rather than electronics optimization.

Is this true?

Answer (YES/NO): NO